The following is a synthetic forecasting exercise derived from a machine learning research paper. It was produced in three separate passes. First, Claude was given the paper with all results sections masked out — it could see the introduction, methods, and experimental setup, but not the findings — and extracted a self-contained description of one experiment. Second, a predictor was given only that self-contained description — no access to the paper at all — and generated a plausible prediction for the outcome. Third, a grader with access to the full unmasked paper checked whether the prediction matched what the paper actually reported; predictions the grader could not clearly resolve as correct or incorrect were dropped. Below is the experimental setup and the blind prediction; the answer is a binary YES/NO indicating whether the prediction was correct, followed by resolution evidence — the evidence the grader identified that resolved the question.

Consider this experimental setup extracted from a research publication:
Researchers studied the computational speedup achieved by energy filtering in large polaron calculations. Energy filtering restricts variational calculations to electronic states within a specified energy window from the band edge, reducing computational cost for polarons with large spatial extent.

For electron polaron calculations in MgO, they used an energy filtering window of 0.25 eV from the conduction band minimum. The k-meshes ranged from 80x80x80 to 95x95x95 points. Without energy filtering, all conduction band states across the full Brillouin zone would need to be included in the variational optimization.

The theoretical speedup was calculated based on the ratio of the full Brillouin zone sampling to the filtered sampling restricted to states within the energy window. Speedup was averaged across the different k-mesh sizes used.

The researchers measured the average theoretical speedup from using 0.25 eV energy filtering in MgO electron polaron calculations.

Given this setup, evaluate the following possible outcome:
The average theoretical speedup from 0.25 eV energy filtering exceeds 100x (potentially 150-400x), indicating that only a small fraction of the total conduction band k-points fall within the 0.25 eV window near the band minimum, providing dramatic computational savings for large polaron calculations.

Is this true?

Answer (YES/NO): NO